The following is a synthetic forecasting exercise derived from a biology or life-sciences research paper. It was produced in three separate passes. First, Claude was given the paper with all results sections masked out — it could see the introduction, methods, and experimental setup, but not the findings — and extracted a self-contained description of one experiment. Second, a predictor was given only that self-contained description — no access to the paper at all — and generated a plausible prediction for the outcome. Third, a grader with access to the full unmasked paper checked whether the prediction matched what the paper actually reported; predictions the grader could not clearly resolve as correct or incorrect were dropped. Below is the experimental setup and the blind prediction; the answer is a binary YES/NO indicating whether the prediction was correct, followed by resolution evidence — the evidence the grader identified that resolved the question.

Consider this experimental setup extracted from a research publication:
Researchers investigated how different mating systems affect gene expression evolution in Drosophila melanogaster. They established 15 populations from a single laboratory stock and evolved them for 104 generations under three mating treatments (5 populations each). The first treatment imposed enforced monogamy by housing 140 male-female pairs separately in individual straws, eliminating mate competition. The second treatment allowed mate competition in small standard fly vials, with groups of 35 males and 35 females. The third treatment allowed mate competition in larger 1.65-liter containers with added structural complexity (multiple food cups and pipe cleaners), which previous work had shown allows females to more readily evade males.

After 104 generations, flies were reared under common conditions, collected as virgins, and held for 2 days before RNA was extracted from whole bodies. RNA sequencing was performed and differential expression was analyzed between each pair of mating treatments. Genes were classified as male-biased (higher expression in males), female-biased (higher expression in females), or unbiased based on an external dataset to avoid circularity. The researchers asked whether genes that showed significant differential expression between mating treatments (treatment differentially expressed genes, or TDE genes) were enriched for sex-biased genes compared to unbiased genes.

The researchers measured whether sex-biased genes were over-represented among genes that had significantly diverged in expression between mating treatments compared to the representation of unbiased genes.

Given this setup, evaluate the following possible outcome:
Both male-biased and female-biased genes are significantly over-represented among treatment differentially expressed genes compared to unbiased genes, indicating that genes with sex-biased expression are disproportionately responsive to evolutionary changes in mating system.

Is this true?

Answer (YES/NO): NO